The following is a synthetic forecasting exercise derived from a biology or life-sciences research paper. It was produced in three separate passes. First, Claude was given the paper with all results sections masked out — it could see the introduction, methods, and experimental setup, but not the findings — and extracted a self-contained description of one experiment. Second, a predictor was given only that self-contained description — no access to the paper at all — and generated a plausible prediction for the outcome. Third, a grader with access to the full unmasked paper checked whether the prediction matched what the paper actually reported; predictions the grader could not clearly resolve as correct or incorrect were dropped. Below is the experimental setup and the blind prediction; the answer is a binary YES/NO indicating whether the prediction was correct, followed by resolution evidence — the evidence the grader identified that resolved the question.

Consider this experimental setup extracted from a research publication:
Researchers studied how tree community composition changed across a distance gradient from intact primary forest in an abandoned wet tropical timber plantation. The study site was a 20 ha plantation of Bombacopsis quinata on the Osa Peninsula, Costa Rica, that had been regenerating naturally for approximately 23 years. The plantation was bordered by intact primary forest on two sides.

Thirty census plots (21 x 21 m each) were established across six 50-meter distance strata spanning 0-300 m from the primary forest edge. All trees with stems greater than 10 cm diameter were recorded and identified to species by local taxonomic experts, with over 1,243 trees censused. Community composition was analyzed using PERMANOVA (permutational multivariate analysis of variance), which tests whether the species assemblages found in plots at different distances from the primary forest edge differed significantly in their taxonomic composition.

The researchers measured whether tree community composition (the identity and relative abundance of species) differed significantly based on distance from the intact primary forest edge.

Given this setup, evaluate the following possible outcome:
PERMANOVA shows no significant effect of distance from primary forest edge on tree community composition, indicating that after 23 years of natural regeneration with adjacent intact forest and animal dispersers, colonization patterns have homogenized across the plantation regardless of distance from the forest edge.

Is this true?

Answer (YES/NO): NO